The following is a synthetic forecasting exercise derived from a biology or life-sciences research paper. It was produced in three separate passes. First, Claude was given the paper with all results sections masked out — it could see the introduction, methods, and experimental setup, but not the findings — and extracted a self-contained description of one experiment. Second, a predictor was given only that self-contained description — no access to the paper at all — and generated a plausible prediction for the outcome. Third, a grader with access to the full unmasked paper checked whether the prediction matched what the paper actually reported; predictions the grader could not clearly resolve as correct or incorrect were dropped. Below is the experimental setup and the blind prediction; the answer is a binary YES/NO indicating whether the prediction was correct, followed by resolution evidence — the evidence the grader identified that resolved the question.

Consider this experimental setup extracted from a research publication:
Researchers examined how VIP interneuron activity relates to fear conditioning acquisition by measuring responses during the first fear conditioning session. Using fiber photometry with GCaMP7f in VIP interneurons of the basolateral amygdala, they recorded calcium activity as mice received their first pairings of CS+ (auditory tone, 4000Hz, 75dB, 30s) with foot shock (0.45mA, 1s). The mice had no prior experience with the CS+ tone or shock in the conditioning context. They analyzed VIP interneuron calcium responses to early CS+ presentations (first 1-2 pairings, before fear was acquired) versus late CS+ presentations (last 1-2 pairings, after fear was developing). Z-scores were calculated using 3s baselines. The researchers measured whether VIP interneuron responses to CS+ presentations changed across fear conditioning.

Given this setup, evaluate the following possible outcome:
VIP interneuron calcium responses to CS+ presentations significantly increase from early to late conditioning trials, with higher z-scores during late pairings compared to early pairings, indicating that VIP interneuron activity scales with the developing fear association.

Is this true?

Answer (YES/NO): NO